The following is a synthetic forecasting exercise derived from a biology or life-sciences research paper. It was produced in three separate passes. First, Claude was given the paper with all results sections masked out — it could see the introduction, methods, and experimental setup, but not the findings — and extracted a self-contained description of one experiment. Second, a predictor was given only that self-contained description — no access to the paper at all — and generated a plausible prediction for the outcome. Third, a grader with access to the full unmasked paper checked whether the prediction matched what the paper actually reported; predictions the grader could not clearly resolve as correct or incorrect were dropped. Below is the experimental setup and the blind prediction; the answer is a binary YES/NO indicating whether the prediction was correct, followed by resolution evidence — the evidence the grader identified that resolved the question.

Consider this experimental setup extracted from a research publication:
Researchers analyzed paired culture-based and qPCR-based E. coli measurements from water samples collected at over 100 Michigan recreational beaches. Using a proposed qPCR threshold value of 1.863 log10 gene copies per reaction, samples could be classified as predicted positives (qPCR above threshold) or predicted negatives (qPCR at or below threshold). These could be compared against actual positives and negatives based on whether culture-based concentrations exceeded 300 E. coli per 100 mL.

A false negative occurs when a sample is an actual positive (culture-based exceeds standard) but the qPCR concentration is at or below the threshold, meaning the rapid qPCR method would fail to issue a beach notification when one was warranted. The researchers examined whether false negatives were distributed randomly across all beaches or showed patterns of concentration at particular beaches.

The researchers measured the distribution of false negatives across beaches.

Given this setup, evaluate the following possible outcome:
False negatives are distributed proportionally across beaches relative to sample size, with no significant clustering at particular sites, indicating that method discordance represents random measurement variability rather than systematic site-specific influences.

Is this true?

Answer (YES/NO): NO